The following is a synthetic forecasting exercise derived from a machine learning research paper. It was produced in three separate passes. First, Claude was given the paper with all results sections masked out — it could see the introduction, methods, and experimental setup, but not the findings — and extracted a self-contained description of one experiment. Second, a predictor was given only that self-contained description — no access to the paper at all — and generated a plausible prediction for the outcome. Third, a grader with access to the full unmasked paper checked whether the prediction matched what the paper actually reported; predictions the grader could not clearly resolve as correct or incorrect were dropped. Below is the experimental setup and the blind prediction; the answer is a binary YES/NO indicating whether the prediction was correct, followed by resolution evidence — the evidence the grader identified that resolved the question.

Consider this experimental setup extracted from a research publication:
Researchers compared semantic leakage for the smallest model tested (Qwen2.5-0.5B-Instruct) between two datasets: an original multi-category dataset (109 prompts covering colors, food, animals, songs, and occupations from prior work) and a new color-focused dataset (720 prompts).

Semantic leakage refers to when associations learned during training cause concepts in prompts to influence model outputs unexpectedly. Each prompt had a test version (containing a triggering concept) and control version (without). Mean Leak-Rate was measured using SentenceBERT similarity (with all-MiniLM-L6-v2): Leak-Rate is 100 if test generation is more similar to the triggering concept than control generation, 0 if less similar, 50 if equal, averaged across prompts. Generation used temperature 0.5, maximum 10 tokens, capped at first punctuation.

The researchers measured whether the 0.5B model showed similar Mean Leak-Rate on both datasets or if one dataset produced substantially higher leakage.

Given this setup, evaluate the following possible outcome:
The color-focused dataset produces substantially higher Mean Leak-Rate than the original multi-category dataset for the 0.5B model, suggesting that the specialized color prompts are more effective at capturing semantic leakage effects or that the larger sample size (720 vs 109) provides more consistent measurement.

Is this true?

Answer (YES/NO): NO